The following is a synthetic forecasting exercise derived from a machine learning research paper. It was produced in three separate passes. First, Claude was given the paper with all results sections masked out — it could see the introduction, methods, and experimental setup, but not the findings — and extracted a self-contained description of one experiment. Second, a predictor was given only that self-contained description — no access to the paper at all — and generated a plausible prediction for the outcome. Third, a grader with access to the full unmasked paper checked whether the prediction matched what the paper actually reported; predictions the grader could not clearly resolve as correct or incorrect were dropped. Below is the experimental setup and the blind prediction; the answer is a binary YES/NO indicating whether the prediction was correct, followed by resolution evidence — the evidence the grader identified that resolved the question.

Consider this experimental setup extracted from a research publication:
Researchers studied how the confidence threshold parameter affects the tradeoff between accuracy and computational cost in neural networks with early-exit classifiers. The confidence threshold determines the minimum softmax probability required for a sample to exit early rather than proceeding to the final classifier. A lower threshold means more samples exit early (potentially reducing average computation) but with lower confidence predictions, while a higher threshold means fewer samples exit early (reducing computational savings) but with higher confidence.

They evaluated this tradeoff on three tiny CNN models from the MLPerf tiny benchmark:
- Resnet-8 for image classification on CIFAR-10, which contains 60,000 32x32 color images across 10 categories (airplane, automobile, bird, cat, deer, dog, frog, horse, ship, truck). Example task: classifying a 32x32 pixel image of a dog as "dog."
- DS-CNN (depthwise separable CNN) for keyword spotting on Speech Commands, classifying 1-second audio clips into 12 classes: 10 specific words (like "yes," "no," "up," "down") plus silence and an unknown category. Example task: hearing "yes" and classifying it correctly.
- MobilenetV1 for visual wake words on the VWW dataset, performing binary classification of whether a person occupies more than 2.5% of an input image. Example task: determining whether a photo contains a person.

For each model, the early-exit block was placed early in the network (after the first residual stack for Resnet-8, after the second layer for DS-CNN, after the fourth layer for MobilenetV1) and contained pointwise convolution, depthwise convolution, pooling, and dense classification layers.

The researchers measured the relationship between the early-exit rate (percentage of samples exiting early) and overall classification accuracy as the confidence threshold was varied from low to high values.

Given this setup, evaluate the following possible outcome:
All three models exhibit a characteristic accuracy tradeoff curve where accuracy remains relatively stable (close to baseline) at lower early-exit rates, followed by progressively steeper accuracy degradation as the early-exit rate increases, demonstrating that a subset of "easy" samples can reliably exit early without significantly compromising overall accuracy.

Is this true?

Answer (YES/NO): YES